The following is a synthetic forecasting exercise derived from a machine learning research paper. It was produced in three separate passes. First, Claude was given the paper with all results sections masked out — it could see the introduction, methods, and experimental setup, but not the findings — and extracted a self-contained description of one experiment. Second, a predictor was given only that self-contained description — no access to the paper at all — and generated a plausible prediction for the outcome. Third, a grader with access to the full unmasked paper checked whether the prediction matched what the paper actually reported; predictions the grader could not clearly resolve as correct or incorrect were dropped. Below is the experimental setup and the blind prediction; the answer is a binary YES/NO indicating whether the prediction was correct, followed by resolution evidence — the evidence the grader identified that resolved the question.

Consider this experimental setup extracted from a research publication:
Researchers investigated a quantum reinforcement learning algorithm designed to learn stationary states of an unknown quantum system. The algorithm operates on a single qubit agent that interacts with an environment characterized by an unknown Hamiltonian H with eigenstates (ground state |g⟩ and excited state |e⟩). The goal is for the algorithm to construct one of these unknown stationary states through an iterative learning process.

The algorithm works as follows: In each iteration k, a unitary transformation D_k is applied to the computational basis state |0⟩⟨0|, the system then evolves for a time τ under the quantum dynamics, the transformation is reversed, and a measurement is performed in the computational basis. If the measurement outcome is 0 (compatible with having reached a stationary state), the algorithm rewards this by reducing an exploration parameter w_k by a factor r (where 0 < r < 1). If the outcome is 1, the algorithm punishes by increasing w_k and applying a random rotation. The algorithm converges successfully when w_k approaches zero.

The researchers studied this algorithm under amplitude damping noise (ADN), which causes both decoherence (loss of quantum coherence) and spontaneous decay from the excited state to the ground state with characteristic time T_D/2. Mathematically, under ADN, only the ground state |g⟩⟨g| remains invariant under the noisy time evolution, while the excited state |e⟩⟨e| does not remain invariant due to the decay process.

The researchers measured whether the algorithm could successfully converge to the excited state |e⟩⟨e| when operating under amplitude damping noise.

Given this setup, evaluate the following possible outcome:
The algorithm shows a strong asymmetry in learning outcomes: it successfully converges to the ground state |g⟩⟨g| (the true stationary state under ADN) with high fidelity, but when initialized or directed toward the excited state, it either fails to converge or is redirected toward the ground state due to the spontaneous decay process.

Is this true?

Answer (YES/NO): YES